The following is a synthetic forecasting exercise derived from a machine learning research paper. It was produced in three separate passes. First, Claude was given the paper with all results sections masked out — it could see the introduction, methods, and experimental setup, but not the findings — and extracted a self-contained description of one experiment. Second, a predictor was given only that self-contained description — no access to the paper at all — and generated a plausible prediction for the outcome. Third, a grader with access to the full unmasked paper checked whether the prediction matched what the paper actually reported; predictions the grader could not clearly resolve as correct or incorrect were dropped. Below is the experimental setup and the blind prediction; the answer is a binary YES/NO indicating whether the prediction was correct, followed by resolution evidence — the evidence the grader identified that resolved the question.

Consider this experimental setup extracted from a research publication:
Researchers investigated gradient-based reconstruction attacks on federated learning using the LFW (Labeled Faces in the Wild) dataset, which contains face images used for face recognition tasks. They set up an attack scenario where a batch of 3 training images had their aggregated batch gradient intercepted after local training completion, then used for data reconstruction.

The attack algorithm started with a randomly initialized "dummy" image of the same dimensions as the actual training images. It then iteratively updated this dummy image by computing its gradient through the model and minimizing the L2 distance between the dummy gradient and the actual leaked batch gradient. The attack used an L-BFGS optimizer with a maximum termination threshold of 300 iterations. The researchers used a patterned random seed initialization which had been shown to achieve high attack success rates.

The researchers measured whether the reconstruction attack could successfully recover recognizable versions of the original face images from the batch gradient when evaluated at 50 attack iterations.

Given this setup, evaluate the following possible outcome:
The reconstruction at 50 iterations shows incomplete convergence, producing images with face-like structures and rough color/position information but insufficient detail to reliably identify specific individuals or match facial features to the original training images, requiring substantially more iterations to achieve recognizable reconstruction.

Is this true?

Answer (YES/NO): NO